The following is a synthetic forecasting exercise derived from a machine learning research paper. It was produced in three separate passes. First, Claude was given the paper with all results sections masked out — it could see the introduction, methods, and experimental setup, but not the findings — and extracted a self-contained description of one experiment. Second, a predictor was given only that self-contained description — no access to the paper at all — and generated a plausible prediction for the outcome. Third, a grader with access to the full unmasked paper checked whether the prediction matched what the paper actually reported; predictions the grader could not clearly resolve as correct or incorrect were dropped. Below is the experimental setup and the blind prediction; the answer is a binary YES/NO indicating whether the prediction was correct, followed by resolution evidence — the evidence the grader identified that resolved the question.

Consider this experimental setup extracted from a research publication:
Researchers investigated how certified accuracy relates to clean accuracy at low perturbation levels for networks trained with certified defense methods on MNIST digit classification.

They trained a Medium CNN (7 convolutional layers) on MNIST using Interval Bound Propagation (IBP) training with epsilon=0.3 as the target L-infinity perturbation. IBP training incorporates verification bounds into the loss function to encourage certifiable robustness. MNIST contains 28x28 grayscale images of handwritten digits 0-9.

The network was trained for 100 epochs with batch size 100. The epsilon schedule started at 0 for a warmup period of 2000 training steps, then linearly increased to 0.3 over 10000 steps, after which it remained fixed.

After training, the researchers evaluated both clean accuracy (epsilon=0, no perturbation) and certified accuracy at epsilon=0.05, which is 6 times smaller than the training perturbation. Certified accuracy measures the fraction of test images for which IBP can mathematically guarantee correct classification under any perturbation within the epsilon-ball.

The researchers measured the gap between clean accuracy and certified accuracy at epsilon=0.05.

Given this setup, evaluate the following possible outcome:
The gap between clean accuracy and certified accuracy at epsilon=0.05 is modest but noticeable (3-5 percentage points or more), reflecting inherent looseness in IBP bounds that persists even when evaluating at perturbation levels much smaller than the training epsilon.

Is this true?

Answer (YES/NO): NO